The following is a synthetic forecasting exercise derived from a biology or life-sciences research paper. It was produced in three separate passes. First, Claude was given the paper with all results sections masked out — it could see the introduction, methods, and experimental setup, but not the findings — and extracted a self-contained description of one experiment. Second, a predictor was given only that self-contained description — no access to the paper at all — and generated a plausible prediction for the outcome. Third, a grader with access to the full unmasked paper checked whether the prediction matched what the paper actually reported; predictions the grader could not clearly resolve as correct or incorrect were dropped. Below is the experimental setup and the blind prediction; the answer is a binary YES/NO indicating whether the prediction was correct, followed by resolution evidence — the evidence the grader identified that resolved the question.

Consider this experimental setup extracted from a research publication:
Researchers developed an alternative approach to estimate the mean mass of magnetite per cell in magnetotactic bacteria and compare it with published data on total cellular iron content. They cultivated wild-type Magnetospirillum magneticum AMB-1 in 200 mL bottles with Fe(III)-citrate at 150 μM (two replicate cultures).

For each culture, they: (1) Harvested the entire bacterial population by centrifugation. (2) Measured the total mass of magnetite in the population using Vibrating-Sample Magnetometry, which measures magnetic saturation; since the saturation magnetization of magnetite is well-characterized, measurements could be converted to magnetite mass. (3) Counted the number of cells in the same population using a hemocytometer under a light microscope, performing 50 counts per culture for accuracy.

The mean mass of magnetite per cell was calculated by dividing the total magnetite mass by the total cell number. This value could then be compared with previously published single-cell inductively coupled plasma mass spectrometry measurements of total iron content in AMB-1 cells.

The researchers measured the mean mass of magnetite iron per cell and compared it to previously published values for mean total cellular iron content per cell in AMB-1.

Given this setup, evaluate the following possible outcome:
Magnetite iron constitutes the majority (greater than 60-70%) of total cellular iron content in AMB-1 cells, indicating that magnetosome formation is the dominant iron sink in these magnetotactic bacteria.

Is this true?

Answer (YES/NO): NO